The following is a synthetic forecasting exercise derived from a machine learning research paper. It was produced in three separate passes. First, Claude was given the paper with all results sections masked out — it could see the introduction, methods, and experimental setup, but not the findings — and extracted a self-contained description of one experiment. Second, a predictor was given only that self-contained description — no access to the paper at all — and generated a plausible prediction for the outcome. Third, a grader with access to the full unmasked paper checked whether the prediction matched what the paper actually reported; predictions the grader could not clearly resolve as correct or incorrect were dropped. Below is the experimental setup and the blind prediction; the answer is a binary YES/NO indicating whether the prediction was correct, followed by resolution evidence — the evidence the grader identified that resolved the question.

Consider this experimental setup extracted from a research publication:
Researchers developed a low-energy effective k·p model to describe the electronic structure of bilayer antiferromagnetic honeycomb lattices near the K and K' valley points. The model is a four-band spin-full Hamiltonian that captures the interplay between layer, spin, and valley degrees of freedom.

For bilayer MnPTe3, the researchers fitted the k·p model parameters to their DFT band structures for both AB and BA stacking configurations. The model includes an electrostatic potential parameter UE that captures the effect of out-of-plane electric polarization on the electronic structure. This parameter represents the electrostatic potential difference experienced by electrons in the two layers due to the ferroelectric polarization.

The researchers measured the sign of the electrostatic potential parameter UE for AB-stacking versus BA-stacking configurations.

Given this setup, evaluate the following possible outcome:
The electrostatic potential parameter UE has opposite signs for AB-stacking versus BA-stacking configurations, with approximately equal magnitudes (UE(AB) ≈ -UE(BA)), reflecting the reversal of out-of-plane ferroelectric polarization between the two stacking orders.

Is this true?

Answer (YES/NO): YES